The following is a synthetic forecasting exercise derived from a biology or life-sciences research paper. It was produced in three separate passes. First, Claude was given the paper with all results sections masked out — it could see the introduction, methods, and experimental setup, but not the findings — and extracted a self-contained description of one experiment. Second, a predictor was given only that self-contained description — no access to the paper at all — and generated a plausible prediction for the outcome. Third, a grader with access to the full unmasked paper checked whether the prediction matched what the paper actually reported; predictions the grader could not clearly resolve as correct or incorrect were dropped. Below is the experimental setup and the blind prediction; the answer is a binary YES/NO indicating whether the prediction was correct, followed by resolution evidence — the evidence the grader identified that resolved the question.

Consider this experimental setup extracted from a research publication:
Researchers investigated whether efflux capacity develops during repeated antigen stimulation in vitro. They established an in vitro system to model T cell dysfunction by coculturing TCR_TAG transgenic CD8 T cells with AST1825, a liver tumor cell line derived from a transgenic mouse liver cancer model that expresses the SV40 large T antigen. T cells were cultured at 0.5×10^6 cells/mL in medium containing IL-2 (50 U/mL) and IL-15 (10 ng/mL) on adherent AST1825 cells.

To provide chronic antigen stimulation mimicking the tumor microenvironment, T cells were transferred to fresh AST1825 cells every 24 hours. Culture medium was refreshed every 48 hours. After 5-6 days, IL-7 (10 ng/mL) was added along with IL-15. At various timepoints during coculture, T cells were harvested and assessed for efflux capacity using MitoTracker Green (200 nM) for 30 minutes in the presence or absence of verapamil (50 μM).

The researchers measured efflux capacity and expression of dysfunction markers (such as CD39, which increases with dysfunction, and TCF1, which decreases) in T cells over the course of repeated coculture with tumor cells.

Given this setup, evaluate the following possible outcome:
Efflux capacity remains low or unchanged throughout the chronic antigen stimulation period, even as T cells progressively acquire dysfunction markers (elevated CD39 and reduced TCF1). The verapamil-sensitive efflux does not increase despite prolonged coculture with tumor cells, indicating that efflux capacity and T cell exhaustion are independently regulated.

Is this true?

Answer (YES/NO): NO